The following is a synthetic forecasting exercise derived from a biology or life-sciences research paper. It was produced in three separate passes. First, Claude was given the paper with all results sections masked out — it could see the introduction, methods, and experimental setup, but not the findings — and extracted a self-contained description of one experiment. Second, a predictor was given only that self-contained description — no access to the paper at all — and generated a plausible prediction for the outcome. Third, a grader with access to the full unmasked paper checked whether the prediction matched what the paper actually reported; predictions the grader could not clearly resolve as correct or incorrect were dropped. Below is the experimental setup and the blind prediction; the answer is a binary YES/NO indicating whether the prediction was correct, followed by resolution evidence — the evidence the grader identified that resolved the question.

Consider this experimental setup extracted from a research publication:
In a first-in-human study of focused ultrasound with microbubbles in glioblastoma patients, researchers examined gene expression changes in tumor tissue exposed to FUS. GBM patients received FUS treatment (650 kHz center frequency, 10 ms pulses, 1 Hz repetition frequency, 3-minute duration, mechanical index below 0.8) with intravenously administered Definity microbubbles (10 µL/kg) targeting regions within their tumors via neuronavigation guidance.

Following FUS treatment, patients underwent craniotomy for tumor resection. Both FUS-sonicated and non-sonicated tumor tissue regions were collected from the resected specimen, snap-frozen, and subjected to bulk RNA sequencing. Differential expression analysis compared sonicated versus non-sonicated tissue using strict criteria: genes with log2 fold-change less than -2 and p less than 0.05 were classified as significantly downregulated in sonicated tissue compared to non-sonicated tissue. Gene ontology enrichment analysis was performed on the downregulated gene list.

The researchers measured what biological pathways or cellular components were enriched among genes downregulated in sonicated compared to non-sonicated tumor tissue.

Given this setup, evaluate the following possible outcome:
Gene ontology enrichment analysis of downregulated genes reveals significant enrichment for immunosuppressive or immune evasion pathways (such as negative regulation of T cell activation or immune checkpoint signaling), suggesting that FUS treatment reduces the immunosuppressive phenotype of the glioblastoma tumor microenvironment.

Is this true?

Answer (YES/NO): NO